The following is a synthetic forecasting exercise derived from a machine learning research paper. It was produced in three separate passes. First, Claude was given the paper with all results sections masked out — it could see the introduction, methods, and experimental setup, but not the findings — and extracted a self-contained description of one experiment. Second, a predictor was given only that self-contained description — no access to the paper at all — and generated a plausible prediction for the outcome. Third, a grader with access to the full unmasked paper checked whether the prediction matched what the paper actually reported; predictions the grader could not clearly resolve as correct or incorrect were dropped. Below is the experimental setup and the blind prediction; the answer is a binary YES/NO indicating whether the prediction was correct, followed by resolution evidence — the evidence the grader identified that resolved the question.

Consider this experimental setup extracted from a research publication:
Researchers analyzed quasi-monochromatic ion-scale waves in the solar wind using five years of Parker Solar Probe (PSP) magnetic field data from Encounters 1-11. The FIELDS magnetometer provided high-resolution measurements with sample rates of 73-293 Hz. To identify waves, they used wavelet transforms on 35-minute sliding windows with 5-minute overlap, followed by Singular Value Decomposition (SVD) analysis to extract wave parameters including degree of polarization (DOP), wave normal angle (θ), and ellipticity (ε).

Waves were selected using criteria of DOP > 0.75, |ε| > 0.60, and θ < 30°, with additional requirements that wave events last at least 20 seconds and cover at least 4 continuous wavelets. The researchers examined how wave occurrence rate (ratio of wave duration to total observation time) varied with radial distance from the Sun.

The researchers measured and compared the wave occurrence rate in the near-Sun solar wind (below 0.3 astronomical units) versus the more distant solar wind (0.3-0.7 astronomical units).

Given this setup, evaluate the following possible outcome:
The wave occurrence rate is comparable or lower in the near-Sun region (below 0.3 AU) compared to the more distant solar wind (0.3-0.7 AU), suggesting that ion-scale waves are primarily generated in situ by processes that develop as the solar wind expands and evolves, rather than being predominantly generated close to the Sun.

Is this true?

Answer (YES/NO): NO